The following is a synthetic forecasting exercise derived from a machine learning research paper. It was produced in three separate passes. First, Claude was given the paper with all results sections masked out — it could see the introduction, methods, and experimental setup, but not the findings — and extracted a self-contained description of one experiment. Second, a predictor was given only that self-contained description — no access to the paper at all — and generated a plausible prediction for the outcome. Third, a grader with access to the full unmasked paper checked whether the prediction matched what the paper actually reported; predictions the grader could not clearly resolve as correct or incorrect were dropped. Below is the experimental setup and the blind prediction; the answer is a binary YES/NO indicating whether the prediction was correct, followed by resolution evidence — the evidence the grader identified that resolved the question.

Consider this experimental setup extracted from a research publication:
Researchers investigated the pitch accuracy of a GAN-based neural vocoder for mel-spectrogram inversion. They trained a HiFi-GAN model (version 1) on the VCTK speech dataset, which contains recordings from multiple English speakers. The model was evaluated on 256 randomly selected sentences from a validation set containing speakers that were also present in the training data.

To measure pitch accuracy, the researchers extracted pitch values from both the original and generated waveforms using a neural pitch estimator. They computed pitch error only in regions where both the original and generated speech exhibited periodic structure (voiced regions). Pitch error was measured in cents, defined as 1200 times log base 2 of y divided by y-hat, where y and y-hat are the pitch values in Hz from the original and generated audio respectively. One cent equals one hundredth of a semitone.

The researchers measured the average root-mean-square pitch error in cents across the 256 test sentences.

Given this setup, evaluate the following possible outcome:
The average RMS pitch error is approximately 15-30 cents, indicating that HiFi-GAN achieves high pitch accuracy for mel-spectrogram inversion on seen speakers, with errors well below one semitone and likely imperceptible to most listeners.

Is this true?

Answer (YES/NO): NO